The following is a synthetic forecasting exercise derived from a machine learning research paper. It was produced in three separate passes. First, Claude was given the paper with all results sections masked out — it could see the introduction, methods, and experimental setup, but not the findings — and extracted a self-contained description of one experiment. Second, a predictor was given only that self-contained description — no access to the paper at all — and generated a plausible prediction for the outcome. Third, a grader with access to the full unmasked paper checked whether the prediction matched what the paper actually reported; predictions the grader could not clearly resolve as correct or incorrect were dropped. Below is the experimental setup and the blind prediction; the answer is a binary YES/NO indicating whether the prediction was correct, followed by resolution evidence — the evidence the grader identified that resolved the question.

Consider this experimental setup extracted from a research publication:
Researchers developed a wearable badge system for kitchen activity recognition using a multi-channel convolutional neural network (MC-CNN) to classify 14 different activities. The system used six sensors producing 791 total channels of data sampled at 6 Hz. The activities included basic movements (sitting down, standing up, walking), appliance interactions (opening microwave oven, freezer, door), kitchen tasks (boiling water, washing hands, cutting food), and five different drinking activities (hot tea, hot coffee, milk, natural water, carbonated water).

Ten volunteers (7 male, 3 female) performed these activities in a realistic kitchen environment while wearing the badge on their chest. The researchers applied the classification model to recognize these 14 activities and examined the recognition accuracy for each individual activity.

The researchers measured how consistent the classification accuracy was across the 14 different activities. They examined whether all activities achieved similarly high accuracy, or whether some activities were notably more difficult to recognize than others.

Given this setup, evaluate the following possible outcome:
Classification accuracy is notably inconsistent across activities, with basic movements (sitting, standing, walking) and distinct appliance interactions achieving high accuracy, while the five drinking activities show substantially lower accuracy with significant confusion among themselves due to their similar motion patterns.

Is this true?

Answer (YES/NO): NO